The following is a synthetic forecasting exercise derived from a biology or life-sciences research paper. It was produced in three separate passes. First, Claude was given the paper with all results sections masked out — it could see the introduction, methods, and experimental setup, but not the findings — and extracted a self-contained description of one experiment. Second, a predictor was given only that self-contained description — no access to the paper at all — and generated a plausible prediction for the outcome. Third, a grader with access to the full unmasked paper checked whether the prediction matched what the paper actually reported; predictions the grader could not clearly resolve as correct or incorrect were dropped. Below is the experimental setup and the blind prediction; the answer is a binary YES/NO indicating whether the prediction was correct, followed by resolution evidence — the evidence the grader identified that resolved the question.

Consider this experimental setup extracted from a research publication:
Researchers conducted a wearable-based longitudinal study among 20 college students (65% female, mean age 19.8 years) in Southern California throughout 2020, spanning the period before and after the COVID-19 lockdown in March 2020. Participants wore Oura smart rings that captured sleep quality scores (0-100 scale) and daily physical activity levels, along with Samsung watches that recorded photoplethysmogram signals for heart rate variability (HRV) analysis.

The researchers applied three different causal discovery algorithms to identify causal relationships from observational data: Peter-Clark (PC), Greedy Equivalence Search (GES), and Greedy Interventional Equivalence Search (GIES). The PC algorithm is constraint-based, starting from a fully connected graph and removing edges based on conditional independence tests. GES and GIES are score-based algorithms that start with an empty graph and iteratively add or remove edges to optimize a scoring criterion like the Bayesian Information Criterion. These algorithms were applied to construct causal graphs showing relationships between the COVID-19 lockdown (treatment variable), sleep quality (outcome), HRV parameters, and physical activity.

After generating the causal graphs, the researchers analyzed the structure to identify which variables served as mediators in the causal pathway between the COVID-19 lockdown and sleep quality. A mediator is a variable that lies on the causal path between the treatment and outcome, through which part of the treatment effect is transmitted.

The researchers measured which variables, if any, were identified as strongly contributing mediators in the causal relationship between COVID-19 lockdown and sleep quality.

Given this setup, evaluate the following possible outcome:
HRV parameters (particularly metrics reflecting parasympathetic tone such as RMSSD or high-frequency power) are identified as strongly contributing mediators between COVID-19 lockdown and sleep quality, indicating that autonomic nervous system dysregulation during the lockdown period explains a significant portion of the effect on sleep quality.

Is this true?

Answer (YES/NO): NO